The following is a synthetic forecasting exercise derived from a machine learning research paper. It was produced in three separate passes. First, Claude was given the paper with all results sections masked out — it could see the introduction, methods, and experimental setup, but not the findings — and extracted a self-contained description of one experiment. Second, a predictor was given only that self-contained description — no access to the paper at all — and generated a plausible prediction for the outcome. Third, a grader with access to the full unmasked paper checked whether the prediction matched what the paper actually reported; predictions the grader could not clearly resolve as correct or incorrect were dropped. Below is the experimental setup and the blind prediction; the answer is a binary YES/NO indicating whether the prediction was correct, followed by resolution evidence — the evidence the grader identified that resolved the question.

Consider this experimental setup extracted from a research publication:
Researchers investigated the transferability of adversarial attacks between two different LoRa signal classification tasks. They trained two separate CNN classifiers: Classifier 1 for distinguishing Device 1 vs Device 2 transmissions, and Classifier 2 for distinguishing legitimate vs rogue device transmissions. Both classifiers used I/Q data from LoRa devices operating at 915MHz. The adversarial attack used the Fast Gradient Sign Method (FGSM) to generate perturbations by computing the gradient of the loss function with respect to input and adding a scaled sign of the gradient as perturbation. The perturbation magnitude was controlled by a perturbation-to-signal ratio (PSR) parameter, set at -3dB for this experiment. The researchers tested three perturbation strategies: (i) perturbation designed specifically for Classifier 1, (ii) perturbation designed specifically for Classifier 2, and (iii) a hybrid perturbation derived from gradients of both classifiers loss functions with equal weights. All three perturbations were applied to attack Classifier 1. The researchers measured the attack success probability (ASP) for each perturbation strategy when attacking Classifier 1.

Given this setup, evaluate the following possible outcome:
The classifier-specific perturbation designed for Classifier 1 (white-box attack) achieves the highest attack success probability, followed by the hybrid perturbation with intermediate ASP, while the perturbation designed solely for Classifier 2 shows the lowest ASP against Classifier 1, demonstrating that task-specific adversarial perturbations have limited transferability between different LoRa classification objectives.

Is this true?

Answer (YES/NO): YES